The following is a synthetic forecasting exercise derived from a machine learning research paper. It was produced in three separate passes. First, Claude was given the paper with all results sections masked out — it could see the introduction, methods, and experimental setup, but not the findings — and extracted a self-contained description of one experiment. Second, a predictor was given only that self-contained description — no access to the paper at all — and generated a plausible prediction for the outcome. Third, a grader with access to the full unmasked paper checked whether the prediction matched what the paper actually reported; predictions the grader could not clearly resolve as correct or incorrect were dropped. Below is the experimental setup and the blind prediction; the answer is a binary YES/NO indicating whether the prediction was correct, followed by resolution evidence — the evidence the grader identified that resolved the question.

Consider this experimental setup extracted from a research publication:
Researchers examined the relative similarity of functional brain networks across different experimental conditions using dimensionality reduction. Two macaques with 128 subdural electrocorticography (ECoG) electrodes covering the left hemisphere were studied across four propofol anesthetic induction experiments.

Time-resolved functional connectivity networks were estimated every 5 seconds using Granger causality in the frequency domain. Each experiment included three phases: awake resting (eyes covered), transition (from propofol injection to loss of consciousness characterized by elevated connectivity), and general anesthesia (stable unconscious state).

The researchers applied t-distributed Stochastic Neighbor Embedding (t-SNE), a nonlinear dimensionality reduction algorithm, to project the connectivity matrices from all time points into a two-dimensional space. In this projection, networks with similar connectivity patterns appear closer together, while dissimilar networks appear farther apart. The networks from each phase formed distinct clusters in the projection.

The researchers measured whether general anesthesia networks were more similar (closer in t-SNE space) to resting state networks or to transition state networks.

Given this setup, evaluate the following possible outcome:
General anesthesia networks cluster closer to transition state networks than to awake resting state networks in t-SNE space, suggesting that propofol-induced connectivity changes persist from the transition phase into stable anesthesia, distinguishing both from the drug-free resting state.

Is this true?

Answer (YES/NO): NO